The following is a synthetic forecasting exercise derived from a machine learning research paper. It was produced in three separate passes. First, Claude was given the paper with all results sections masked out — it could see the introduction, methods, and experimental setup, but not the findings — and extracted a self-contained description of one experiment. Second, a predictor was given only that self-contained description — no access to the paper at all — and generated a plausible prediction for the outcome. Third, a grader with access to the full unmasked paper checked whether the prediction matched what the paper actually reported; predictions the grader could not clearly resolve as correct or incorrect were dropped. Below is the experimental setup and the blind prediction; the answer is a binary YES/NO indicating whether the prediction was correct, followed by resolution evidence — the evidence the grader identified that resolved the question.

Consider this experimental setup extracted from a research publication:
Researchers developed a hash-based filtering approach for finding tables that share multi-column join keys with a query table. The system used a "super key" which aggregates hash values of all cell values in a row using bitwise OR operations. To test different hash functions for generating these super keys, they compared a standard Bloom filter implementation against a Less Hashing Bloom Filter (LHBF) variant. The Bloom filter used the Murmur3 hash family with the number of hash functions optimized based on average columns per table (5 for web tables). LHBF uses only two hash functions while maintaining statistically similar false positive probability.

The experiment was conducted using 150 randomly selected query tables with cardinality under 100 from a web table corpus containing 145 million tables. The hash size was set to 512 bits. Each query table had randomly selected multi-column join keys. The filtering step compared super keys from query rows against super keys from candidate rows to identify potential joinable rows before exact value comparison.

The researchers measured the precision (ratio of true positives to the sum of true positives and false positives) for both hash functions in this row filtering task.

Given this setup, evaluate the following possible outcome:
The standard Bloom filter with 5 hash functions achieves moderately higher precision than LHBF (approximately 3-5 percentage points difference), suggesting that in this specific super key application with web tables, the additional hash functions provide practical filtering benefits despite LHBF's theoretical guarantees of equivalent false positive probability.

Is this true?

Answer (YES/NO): NO